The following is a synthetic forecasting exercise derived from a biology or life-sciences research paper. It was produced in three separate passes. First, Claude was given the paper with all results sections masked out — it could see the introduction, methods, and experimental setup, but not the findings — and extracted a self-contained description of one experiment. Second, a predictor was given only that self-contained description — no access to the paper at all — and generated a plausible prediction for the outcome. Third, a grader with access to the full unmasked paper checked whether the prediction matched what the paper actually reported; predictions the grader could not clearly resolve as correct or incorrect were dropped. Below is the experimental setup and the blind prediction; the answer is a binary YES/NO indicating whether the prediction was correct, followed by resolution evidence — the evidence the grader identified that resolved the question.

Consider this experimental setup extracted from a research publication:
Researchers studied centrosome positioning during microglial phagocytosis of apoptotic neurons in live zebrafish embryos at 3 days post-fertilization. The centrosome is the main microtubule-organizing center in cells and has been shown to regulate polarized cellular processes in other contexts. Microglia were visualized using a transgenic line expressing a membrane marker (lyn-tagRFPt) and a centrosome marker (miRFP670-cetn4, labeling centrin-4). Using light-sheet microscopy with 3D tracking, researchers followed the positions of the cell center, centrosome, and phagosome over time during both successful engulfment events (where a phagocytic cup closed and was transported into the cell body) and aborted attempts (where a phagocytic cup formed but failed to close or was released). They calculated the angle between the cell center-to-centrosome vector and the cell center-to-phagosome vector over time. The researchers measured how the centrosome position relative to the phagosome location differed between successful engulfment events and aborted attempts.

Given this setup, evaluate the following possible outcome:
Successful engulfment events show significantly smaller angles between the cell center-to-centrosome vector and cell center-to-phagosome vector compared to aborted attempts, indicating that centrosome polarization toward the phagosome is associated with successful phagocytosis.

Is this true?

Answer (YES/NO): YES